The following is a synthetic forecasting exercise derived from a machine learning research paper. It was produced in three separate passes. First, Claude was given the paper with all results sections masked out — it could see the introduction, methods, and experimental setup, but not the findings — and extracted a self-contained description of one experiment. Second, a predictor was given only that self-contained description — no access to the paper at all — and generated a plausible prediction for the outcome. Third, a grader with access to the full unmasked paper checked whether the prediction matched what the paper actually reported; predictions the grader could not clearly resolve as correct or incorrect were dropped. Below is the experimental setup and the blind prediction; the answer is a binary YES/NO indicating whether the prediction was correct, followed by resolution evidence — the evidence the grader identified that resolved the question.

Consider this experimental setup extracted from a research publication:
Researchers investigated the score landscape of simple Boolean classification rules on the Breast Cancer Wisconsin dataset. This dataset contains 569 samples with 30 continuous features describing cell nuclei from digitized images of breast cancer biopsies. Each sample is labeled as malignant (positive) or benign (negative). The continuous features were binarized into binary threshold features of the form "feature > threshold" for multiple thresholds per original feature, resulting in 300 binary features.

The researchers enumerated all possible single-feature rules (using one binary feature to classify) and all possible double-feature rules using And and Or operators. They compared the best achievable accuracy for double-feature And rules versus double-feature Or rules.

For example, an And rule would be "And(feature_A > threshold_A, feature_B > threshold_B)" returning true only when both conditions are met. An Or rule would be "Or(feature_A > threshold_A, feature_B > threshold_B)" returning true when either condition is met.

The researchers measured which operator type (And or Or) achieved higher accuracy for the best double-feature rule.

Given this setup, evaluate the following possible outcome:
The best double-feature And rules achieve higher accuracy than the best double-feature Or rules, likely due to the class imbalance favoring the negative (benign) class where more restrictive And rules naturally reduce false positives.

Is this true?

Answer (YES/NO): YES